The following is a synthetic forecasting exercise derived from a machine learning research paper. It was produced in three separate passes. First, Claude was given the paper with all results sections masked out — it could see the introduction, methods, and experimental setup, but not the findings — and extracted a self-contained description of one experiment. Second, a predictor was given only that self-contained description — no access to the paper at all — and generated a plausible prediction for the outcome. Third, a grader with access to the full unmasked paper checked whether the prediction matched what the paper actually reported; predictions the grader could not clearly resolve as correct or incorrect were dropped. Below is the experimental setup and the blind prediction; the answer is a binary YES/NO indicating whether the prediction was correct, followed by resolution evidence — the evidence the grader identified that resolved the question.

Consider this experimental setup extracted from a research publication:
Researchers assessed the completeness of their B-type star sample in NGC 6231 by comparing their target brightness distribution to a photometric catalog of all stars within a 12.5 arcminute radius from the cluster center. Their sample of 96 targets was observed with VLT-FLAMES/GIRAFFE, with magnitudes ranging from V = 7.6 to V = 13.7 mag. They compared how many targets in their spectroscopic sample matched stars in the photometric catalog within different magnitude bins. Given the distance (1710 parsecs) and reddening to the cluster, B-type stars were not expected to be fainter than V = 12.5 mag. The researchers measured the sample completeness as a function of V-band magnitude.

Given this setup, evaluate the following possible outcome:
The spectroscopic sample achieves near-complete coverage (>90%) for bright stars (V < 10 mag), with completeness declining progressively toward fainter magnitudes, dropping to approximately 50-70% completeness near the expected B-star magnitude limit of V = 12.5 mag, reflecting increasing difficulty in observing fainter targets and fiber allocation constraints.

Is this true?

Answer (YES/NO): NO